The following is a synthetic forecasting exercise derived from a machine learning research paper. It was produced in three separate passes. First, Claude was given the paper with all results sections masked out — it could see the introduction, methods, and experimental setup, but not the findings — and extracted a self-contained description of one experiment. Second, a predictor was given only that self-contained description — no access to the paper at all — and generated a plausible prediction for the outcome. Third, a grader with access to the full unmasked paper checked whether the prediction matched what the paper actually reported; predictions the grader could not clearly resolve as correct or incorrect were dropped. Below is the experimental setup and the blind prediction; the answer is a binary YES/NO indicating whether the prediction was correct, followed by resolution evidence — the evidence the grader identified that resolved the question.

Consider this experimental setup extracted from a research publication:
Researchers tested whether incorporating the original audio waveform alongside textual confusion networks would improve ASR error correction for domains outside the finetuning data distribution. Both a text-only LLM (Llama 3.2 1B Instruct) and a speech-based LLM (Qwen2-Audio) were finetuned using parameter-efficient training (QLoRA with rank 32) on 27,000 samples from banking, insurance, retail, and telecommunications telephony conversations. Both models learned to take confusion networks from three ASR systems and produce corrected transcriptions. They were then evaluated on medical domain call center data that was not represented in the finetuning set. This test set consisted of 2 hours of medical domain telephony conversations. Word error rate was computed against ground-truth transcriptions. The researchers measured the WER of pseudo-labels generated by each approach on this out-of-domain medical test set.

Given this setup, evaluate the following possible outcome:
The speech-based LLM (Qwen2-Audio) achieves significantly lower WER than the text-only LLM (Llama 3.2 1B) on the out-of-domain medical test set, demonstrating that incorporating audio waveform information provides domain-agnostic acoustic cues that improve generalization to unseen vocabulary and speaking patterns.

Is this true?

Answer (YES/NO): YES